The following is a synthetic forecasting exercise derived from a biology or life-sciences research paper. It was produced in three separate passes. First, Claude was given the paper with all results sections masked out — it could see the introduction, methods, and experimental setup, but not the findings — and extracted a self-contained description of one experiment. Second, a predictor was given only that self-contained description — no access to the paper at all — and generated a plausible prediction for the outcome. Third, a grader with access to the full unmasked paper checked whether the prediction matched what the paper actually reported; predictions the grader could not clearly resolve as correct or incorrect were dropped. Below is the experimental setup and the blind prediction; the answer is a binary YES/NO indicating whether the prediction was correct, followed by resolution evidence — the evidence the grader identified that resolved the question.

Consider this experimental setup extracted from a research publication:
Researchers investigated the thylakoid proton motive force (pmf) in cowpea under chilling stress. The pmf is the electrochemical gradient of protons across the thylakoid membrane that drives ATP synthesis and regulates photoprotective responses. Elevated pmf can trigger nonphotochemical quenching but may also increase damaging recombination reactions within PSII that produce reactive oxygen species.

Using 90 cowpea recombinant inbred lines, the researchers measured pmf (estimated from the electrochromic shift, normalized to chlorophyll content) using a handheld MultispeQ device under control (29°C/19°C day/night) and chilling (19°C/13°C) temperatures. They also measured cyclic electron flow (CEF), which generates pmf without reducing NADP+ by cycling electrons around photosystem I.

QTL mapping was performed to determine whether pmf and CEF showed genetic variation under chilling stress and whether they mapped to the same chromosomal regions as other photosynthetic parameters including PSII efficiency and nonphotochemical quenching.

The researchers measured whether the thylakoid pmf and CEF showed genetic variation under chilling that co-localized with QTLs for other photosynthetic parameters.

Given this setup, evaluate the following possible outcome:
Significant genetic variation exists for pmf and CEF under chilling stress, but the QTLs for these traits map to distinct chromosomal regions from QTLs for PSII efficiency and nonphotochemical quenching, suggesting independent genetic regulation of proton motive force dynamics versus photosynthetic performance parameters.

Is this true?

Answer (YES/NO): NO